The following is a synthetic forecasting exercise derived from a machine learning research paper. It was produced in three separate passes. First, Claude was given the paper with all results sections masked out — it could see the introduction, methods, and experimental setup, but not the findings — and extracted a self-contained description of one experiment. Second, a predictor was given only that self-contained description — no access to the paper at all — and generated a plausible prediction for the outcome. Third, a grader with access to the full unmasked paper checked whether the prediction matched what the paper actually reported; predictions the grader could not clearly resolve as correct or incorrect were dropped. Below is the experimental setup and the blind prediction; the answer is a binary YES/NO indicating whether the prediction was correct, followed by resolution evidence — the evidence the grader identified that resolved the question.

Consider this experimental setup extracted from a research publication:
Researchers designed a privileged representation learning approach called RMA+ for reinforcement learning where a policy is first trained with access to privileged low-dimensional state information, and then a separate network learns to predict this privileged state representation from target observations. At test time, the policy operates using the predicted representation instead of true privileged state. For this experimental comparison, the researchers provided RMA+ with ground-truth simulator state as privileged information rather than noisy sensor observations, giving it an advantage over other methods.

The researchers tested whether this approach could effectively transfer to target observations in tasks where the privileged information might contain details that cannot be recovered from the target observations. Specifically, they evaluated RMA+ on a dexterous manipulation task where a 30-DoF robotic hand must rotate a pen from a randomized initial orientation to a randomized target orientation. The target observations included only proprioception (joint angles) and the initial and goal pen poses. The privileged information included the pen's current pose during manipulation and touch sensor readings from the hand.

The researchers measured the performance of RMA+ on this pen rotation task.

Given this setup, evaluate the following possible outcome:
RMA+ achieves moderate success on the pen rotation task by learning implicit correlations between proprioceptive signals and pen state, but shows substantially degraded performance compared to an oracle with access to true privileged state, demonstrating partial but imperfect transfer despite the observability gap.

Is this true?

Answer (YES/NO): NO